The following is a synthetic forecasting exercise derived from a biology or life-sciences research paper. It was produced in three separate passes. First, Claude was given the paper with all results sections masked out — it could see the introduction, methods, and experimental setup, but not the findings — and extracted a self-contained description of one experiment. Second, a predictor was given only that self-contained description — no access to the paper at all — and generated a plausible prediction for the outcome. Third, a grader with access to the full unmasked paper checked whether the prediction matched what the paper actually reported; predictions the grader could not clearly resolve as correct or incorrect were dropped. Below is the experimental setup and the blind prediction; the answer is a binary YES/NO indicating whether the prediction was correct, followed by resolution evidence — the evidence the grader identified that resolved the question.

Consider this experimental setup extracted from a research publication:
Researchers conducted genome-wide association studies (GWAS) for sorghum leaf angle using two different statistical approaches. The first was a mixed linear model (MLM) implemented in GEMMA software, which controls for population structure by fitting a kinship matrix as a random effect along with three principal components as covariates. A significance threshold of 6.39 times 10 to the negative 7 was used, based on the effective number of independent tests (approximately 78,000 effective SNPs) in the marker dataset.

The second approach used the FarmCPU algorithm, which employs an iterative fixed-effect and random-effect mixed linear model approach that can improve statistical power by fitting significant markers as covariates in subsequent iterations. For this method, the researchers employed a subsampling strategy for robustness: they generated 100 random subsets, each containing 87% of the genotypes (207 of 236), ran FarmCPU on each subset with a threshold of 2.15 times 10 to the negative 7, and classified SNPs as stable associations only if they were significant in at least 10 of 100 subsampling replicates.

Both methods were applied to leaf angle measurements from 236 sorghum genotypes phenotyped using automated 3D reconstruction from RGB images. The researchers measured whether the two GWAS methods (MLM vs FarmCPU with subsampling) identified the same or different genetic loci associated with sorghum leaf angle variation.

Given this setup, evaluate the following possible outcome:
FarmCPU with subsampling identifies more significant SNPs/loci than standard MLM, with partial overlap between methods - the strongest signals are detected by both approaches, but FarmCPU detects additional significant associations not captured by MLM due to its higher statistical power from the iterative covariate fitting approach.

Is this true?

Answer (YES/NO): YES